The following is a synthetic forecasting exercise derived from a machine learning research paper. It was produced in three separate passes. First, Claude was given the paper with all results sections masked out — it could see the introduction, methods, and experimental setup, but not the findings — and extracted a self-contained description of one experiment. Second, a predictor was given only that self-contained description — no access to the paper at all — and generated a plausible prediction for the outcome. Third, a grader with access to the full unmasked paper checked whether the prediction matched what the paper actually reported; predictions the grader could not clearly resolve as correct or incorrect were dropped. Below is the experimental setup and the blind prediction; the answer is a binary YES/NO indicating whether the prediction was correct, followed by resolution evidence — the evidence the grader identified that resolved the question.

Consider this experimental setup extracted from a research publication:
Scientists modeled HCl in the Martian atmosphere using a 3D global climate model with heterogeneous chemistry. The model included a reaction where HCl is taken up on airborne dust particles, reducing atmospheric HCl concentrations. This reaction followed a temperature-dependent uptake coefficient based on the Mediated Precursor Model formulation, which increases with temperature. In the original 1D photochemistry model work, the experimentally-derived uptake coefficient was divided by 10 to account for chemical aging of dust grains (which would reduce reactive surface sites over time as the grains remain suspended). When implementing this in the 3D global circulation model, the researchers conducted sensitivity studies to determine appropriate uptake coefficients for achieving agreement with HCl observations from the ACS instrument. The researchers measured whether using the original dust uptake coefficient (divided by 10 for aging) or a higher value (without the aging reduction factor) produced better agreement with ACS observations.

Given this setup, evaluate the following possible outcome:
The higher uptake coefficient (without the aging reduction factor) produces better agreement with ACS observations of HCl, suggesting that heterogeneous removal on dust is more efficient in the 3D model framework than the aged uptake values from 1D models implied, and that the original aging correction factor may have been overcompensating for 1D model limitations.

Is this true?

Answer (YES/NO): NO